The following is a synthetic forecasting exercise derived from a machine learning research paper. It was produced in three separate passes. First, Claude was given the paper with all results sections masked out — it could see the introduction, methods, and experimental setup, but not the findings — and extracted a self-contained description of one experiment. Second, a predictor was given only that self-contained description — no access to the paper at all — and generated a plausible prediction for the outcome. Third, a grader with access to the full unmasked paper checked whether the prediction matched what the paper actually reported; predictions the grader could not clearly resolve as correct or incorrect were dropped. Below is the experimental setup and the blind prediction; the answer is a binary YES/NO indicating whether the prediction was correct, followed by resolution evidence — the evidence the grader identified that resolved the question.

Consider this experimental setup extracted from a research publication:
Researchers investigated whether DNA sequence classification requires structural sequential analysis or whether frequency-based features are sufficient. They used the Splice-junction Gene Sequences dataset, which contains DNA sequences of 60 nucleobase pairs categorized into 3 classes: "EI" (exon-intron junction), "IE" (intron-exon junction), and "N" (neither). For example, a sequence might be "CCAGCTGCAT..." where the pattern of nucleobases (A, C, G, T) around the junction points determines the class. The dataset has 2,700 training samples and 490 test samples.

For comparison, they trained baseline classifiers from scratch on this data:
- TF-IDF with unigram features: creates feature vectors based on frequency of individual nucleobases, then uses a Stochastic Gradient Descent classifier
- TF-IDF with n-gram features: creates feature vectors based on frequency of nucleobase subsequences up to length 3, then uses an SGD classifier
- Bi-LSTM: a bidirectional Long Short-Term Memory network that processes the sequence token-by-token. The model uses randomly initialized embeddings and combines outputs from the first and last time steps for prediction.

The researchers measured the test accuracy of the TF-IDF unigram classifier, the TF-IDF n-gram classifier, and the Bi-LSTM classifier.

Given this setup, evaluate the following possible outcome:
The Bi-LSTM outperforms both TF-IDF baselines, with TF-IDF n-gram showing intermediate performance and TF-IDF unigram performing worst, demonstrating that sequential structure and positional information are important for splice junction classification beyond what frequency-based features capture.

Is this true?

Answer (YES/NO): YES